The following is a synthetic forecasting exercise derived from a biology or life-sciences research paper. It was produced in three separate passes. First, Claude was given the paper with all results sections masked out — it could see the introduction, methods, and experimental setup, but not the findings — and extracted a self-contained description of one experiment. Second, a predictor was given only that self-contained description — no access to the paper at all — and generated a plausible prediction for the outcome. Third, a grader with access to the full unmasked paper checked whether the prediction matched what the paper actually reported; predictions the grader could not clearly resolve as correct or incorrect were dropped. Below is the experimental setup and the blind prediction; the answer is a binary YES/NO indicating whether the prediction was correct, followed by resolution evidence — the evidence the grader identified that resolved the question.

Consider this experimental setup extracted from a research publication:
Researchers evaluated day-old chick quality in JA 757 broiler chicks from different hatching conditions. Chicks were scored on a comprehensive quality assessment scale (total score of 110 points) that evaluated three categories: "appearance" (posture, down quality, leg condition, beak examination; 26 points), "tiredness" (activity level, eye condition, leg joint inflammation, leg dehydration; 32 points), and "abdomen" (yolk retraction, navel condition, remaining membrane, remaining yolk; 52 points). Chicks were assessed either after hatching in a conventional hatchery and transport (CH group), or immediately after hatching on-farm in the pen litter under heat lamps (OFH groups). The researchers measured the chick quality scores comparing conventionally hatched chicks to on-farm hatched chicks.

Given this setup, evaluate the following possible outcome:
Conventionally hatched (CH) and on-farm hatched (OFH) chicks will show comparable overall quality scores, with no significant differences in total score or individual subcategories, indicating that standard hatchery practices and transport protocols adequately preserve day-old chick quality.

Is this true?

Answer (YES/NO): YES